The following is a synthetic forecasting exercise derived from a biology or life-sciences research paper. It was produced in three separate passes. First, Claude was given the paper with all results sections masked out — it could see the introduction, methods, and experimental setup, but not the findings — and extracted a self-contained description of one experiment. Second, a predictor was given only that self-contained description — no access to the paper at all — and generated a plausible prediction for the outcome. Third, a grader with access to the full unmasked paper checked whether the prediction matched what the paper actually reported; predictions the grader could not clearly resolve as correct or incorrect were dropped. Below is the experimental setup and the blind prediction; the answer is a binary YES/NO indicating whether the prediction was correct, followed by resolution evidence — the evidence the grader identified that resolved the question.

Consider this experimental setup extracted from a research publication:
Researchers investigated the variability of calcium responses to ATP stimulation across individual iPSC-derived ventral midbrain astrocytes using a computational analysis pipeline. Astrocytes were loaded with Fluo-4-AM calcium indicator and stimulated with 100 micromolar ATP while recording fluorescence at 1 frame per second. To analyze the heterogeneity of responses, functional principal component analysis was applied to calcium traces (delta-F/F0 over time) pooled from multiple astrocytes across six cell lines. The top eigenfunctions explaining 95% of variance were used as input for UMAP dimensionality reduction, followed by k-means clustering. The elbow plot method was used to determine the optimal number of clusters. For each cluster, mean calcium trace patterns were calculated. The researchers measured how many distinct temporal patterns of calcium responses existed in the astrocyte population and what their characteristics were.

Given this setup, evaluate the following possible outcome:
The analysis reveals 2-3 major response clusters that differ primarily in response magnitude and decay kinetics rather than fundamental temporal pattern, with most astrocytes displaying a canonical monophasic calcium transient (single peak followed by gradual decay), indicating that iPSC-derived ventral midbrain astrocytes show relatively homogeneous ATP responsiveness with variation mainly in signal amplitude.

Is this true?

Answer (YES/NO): NO